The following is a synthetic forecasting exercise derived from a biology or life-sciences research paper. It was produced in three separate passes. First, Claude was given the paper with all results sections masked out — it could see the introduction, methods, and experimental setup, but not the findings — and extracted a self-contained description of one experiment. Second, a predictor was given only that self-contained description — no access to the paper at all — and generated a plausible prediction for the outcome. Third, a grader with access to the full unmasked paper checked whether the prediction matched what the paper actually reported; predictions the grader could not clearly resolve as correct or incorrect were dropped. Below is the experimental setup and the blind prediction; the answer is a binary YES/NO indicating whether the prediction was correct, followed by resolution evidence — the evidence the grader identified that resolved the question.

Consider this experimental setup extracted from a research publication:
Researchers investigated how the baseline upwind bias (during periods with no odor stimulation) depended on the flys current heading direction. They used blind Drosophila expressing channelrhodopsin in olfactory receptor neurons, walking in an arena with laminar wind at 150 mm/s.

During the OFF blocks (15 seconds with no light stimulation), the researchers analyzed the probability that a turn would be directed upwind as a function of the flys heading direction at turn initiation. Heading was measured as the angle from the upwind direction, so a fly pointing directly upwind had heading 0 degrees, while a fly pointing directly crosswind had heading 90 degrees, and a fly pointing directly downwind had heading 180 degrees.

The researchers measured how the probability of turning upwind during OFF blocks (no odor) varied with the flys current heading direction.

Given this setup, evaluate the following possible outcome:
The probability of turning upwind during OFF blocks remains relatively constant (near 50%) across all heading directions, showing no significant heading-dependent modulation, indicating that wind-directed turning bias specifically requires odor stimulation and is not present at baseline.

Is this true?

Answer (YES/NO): NO